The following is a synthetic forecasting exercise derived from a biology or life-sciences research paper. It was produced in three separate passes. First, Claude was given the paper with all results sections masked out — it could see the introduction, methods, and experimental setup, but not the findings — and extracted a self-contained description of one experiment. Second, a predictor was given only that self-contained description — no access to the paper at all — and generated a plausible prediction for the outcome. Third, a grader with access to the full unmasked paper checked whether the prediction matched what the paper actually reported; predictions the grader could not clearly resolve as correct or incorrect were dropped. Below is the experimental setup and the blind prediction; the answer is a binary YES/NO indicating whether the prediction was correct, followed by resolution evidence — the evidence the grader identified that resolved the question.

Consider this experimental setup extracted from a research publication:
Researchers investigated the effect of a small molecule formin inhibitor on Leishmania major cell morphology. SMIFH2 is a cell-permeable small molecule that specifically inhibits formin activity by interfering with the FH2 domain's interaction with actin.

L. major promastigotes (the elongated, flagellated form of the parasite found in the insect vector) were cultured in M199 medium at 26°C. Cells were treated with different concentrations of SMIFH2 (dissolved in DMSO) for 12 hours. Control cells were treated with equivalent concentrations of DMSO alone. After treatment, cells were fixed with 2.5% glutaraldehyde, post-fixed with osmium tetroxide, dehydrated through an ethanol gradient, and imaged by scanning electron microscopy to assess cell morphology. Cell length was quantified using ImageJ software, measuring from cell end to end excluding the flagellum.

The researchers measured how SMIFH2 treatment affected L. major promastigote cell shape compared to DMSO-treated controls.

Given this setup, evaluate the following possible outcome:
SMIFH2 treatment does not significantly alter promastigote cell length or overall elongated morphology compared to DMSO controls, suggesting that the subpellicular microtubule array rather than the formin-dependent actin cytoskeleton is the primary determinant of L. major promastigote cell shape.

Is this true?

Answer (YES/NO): NO